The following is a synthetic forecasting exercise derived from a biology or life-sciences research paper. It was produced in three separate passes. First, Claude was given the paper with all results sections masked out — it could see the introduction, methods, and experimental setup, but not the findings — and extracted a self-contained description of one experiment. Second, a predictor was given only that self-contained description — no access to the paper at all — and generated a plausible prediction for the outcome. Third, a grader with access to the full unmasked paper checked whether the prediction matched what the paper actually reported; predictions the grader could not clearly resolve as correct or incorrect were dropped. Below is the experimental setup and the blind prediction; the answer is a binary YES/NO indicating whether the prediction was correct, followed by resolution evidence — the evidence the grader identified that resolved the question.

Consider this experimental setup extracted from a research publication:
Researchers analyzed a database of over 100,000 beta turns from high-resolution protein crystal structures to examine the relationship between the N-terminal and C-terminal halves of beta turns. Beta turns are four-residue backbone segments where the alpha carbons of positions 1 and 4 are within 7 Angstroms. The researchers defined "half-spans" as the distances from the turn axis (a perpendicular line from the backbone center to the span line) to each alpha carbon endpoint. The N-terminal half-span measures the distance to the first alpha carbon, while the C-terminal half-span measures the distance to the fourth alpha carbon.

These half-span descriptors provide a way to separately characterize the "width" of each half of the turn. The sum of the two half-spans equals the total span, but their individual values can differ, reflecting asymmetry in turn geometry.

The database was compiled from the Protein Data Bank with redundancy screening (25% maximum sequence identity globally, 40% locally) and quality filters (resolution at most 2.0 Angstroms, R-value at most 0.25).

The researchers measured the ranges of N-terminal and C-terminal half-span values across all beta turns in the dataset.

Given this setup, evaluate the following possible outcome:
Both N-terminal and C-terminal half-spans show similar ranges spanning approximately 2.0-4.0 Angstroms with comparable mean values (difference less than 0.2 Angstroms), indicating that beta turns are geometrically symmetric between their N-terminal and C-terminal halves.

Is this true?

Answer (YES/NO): NO